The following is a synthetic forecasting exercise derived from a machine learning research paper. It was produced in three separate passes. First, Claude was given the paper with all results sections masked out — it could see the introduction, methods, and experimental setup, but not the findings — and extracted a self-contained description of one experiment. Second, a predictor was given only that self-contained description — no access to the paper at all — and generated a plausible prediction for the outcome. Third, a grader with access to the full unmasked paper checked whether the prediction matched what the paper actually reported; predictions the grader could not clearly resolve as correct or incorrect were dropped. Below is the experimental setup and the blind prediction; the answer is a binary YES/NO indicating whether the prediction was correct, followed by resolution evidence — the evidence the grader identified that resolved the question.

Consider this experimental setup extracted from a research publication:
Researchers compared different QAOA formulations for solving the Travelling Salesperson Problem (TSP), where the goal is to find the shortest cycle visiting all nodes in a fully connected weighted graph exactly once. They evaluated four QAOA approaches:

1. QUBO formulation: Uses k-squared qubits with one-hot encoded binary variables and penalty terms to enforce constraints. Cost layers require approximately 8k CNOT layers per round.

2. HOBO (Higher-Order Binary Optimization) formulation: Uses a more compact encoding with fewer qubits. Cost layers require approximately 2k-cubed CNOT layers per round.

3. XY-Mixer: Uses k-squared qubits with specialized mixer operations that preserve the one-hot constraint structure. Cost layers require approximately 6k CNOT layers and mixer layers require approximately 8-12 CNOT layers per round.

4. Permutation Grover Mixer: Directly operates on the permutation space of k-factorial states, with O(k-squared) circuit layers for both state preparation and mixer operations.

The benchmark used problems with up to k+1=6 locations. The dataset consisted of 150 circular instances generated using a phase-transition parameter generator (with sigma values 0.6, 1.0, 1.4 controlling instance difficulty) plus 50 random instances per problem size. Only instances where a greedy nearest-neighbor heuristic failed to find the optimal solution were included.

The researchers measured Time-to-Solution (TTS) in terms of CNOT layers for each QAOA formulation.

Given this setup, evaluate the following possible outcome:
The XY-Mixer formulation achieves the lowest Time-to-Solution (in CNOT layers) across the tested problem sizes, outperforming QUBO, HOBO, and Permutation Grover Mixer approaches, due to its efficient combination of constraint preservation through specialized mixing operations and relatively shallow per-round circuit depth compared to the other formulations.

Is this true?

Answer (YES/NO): NO